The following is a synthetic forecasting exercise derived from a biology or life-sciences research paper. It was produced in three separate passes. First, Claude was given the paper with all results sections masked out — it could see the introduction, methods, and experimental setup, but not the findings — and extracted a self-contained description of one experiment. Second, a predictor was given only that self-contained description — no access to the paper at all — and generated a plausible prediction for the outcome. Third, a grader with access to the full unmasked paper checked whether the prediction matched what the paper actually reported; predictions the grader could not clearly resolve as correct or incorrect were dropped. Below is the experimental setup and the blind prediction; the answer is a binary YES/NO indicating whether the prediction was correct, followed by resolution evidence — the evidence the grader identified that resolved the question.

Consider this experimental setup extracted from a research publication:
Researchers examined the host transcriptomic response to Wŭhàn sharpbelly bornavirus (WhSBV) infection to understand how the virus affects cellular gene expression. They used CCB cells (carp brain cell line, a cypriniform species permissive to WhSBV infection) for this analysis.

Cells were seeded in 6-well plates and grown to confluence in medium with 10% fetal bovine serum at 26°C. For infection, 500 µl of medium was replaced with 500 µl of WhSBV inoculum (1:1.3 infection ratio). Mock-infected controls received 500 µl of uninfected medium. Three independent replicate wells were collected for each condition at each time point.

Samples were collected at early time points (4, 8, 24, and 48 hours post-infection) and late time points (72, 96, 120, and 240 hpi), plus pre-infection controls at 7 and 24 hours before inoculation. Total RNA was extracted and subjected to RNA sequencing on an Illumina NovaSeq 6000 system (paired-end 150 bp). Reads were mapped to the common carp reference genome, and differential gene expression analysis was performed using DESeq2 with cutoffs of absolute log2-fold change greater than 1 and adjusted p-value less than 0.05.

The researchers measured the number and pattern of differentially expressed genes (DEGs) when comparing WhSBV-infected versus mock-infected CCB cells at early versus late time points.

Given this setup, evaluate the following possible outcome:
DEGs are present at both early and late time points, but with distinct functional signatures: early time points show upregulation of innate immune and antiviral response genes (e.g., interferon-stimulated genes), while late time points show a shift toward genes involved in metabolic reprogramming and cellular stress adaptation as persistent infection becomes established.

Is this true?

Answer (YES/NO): NO